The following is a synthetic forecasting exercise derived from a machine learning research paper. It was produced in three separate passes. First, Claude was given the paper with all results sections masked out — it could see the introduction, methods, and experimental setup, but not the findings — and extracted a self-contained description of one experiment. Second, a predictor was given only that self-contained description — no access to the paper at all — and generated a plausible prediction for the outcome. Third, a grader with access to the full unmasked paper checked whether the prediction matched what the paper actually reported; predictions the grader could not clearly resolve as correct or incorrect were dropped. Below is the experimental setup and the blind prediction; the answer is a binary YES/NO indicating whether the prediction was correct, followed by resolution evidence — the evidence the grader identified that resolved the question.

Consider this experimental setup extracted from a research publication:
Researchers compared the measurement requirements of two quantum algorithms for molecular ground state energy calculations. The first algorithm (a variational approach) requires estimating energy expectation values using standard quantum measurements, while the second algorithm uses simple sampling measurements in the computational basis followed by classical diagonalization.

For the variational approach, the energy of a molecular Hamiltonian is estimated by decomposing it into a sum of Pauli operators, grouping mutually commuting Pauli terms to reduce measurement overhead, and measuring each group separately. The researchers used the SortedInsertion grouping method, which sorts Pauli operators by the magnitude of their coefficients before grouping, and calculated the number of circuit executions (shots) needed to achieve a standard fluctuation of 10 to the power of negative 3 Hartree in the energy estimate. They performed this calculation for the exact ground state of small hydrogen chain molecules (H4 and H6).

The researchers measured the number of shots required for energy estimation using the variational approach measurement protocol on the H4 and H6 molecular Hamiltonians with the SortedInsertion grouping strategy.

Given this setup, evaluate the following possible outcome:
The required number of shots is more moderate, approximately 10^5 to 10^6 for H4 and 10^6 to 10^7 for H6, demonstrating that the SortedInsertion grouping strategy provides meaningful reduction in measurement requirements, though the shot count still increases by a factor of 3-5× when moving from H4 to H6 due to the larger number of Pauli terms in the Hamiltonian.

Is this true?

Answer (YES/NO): NO